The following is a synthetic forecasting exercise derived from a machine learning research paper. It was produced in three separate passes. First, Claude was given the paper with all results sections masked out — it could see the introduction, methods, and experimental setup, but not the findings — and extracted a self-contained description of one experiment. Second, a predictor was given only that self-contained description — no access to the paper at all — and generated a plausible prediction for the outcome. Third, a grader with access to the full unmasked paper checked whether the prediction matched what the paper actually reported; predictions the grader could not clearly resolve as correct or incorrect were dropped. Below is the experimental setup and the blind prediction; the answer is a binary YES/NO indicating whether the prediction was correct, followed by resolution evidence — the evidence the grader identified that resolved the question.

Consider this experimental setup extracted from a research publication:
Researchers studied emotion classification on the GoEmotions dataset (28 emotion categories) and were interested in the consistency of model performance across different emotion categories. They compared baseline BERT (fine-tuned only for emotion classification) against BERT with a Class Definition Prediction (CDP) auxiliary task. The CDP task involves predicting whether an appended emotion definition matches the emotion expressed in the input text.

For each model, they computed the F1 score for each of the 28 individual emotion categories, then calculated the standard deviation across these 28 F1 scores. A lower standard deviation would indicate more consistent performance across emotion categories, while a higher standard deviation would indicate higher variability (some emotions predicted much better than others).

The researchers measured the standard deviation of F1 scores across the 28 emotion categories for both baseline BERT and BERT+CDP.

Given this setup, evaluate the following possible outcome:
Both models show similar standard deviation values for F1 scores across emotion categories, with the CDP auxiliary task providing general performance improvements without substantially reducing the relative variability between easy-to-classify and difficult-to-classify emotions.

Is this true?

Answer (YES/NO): NO